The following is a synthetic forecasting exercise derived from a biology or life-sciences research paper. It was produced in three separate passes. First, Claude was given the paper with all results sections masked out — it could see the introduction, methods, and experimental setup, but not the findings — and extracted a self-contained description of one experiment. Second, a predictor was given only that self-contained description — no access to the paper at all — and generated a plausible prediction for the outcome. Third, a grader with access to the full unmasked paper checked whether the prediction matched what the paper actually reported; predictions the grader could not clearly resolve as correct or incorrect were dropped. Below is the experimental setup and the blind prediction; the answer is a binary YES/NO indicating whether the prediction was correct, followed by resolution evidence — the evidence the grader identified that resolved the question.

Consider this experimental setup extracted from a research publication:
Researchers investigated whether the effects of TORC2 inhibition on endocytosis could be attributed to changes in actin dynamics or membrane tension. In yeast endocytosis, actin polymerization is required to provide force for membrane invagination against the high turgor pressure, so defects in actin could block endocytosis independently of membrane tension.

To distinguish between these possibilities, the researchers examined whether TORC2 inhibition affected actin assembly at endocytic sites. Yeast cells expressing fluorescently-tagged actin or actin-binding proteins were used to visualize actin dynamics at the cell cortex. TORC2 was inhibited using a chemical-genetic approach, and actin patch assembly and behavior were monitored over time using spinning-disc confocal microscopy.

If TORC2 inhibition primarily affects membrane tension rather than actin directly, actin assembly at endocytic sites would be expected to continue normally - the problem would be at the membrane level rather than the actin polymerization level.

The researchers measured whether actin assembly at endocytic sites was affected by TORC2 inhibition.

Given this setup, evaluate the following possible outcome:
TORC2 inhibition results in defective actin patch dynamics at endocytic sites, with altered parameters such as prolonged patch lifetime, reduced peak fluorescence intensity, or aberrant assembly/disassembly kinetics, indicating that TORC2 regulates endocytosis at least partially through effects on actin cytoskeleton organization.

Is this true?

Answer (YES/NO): NO